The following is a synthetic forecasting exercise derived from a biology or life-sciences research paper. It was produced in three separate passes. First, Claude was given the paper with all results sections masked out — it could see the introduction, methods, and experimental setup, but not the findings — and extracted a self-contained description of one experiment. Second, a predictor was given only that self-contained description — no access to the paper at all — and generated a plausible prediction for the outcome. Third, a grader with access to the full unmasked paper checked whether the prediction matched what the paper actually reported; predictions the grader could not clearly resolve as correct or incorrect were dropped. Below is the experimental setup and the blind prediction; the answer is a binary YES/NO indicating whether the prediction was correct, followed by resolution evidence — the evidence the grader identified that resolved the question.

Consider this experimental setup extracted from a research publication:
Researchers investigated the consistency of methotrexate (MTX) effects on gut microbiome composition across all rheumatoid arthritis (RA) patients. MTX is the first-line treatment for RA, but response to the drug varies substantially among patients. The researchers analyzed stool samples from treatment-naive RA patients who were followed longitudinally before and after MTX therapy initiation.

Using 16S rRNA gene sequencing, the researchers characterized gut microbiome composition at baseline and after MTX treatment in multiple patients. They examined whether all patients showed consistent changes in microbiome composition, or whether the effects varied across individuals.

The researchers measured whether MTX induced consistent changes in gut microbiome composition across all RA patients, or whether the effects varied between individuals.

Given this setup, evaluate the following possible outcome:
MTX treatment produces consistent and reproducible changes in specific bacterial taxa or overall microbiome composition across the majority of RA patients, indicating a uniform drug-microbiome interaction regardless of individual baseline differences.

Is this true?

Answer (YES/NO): NO